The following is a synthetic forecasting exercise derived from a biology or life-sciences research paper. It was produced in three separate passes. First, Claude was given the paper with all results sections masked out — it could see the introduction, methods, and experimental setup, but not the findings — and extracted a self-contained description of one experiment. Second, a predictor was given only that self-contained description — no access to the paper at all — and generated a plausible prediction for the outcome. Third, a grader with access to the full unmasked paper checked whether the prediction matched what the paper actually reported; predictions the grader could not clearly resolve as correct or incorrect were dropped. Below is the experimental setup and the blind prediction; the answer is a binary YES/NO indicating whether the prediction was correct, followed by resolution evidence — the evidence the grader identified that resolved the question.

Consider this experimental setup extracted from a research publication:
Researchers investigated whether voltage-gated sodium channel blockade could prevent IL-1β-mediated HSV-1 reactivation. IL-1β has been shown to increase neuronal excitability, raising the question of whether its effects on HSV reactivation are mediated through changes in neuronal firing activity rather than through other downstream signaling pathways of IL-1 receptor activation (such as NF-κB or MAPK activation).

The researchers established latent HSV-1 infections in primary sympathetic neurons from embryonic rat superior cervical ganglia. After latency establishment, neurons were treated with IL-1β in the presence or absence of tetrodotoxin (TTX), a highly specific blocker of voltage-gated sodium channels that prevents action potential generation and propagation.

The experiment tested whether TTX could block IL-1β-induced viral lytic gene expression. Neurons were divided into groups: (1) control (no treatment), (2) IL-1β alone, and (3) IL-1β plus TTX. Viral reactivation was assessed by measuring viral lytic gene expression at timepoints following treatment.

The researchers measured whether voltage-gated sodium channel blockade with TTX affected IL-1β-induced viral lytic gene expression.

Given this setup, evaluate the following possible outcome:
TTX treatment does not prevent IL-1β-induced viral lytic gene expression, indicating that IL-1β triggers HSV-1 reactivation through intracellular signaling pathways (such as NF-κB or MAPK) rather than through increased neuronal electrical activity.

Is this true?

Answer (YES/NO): NO